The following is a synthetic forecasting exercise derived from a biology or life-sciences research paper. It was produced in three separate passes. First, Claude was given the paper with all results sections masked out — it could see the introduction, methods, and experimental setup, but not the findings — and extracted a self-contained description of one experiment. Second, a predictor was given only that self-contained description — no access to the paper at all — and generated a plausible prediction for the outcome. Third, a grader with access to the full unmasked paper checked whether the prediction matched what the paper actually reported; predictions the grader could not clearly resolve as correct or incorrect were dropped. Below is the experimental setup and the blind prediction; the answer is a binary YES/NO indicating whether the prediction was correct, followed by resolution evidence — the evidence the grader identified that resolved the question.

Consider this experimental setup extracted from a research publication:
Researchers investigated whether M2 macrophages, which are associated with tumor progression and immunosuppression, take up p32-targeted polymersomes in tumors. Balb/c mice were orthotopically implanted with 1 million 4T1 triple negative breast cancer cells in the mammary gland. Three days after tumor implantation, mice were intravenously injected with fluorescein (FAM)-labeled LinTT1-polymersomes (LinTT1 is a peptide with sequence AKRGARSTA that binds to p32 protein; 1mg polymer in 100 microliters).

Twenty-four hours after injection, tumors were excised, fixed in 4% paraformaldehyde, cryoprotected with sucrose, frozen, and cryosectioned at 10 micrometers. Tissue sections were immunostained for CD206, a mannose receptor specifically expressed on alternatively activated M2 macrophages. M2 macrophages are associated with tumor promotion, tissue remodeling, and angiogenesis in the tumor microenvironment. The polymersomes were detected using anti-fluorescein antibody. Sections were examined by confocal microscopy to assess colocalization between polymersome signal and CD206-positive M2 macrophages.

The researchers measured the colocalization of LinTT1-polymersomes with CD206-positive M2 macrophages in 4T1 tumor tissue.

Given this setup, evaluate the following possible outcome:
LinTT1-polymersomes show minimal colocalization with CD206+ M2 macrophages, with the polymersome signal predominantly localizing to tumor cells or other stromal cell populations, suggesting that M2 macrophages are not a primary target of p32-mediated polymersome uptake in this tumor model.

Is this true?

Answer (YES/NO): NO